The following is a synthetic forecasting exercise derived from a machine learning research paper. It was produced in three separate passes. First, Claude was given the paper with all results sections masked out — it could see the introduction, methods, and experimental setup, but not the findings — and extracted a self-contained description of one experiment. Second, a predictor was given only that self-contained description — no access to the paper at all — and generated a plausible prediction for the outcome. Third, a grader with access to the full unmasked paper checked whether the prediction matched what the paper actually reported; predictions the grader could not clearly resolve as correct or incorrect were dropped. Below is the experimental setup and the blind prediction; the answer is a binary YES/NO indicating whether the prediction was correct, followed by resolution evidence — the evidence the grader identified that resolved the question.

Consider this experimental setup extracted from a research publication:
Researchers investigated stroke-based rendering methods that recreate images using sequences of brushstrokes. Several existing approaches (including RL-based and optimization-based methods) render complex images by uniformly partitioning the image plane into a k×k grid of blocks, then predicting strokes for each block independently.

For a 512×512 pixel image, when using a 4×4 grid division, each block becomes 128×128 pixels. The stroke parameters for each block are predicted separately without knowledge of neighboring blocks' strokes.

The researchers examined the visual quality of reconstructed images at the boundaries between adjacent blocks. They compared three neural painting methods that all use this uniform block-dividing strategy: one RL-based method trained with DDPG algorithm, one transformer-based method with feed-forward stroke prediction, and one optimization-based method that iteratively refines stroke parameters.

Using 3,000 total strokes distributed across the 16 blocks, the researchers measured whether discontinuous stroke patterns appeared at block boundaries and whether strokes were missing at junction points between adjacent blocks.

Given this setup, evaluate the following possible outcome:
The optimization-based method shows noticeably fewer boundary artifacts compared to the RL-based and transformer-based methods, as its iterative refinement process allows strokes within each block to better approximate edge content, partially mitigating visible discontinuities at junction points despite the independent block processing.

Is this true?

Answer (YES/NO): NO